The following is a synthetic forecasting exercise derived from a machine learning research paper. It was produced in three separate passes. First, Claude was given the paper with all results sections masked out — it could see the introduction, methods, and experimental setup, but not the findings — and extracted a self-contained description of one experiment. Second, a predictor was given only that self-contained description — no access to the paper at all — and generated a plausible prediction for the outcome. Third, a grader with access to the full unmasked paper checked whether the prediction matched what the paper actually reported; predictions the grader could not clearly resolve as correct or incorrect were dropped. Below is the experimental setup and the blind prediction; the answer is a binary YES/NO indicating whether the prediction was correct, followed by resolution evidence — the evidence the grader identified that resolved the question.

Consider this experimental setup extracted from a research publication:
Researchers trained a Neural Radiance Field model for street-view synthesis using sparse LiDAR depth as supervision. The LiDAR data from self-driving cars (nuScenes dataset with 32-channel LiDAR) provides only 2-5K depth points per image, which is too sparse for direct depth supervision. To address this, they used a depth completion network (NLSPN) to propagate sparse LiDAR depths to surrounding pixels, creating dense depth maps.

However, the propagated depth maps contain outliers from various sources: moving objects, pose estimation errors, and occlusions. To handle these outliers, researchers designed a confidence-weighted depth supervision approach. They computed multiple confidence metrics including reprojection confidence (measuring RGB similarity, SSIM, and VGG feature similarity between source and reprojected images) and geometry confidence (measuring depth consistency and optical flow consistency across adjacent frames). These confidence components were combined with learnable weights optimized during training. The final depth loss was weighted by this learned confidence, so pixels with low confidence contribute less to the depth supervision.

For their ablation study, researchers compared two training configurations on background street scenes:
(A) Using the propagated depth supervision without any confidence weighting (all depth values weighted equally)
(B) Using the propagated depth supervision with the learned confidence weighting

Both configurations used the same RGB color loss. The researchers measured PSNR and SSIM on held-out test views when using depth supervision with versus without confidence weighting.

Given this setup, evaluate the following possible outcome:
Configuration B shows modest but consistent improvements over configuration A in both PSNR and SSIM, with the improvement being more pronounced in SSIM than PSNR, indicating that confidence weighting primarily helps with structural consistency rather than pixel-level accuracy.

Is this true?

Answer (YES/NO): NO